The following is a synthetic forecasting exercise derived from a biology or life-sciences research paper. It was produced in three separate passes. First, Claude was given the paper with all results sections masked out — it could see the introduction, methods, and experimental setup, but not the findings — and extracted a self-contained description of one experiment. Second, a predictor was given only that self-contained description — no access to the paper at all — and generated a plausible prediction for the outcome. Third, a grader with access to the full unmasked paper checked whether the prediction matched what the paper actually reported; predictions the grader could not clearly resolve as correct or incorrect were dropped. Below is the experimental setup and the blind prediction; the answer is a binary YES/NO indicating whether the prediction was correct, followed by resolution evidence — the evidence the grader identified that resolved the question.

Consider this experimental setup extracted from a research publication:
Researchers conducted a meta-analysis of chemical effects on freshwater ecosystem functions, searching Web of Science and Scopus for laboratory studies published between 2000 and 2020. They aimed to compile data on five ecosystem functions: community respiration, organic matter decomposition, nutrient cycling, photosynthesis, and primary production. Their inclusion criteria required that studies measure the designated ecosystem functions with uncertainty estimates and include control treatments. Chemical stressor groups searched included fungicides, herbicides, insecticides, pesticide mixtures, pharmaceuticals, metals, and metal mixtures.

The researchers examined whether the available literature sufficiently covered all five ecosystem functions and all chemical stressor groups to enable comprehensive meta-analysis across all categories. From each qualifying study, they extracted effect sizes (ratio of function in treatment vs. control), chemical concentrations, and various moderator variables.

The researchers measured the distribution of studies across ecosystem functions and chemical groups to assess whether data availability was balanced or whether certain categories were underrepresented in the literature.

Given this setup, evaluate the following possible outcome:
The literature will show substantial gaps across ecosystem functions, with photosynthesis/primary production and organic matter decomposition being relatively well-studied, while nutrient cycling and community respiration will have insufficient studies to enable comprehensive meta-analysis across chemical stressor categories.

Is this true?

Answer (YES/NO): YES